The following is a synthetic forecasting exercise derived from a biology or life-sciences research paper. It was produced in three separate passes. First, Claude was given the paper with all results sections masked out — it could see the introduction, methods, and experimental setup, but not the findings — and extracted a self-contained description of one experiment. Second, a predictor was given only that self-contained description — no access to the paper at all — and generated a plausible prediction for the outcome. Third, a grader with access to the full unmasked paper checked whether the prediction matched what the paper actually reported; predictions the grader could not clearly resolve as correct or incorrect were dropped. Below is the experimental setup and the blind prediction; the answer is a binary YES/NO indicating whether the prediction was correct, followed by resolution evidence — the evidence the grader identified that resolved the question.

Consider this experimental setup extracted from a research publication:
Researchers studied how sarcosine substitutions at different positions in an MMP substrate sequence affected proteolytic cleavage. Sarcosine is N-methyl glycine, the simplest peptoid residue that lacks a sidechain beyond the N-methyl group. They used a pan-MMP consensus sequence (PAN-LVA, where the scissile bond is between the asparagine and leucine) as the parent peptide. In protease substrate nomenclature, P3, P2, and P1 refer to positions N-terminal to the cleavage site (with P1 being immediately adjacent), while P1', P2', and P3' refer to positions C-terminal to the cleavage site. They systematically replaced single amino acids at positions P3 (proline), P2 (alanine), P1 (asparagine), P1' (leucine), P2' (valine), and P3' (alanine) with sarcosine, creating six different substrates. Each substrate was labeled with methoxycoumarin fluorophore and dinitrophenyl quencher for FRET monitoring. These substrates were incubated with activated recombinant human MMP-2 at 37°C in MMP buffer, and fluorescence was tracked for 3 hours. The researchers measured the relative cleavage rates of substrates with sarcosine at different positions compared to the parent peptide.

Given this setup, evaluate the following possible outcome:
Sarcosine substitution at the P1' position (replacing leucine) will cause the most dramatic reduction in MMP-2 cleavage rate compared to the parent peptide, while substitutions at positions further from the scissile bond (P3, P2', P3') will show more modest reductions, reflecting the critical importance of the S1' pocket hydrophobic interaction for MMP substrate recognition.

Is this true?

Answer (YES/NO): NO